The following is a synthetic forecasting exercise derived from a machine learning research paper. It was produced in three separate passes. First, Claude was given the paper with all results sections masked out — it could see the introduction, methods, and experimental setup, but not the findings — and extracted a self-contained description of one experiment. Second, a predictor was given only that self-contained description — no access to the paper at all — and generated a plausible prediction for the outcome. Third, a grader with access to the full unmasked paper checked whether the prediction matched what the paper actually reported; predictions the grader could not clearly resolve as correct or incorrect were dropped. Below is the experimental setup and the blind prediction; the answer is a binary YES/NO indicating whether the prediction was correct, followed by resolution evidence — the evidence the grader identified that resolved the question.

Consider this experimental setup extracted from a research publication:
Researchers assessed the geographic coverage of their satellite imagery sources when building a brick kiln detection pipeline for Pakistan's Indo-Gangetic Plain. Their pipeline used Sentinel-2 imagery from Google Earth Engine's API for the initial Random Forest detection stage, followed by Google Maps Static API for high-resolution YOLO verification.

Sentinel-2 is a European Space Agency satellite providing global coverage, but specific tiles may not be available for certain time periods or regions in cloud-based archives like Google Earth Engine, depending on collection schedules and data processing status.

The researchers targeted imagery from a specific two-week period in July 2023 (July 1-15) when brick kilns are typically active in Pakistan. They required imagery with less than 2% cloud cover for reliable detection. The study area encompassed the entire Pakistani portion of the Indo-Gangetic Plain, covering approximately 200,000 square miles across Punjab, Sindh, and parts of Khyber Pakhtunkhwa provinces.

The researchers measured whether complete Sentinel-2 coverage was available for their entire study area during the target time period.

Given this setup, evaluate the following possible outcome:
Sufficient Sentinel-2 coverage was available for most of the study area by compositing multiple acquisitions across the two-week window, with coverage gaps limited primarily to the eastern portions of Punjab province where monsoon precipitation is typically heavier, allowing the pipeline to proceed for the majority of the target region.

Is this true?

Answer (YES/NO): NO